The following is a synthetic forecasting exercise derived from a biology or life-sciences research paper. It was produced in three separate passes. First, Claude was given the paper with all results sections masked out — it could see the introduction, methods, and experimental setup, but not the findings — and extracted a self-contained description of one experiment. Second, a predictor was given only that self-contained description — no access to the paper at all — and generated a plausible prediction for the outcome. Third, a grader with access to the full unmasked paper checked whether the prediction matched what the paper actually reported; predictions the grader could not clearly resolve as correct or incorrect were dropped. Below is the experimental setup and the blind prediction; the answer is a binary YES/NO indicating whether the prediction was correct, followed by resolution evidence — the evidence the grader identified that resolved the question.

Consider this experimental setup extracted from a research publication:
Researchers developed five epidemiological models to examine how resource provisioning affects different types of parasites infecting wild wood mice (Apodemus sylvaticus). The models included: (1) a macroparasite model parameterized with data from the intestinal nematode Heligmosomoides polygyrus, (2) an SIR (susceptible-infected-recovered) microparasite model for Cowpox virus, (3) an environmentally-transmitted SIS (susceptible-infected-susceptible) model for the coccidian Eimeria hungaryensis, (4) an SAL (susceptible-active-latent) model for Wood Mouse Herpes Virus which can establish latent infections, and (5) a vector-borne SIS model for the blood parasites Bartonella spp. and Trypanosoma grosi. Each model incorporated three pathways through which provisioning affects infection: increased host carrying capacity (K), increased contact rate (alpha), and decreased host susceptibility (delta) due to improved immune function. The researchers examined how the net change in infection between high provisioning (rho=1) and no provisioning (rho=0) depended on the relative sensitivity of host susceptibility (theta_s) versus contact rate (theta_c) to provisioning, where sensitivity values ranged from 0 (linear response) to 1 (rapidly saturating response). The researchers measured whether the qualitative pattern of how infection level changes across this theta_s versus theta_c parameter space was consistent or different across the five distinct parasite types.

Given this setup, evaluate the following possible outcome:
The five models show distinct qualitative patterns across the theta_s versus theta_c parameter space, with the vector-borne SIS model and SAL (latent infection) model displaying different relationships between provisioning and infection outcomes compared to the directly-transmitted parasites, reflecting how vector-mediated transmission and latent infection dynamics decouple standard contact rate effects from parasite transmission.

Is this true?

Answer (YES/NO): NO